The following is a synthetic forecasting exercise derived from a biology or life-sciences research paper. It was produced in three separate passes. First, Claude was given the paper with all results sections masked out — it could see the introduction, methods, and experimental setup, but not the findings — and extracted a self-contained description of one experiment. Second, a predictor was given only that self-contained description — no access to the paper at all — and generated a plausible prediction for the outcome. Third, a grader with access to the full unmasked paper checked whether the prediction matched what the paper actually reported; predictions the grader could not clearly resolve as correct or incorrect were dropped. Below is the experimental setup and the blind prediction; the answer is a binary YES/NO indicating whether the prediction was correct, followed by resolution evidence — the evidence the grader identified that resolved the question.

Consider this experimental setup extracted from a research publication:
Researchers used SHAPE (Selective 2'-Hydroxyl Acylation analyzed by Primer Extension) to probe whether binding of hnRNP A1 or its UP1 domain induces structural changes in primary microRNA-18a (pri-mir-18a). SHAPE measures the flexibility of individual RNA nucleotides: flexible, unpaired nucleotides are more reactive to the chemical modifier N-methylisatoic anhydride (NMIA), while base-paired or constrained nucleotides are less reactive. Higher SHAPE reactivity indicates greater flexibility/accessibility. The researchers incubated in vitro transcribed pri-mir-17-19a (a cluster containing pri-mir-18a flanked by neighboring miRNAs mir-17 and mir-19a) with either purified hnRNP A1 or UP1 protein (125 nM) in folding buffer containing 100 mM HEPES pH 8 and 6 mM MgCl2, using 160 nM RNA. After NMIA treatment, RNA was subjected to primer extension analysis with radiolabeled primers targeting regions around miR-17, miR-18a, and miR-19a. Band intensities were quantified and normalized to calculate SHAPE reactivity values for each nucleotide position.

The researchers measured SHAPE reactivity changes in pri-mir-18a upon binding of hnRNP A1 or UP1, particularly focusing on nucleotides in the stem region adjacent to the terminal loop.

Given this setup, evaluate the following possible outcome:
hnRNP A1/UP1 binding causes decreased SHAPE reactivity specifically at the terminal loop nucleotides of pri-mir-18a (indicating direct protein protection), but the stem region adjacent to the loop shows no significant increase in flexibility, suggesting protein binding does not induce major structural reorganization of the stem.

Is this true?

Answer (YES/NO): NO